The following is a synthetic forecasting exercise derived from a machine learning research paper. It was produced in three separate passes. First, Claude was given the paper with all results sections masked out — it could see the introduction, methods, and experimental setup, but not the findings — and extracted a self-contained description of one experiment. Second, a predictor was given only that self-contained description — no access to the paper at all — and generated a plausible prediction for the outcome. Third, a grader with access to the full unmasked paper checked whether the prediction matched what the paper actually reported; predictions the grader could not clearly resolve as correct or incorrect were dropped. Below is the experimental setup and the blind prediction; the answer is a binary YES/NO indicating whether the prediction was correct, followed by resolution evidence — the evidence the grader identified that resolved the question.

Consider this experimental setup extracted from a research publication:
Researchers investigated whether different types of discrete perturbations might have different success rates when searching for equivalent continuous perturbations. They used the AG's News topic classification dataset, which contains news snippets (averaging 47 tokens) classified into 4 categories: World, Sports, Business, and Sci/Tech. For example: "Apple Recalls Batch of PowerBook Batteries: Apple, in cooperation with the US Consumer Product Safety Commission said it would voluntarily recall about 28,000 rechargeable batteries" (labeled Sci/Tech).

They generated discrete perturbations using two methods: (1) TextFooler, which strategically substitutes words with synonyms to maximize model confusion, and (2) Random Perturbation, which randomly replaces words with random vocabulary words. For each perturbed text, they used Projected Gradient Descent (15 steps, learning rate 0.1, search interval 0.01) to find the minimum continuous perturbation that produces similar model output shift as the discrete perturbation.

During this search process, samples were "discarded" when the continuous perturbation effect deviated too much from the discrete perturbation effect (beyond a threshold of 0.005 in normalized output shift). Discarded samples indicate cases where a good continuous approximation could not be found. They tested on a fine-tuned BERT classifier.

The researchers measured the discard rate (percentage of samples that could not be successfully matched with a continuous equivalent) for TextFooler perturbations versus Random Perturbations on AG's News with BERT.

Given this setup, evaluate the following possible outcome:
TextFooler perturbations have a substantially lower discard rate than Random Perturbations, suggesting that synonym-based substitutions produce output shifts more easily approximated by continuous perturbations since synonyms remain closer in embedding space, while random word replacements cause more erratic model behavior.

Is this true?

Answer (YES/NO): NO